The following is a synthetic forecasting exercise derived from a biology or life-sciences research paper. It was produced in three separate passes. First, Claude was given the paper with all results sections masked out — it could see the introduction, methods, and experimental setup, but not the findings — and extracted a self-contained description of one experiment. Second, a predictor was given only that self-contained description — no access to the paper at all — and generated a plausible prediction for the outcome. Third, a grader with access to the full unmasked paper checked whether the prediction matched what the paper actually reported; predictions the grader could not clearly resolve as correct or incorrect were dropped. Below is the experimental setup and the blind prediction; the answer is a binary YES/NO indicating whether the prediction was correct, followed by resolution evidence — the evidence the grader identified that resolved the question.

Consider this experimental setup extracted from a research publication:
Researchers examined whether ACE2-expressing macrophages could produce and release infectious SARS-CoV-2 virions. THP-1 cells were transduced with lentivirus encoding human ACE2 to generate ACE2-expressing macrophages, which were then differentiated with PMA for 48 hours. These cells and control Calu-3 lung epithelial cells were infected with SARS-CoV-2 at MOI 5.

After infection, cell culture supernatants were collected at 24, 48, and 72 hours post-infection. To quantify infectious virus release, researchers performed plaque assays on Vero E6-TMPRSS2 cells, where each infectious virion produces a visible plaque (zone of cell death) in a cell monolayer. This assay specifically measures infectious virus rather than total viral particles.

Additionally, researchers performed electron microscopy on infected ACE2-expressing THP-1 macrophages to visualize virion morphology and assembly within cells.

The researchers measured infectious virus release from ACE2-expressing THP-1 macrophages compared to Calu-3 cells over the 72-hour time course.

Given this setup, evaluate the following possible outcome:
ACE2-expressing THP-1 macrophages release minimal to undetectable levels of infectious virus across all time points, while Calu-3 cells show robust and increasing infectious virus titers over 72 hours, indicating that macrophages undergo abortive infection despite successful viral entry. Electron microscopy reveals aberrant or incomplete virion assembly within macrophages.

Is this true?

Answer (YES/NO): NO